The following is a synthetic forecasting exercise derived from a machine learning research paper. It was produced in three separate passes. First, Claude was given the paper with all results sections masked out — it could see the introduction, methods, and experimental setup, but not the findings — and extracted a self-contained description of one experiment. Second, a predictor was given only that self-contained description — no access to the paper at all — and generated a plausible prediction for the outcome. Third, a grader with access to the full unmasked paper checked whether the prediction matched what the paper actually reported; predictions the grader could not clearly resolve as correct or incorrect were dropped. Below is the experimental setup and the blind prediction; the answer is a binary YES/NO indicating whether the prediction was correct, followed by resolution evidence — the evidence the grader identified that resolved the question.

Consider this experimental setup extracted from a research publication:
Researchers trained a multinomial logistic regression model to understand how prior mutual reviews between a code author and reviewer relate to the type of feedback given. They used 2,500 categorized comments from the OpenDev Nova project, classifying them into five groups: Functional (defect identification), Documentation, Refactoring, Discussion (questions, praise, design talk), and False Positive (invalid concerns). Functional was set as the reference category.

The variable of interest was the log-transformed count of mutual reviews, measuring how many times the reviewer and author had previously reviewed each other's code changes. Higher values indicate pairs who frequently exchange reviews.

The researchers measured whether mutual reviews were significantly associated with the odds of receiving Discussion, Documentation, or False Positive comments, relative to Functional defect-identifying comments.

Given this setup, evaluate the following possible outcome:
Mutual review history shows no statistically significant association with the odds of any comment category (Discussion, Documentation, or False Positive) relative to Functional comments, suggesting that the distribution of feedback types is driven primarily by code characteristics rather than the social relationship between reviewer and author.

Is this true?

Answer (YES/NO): NO